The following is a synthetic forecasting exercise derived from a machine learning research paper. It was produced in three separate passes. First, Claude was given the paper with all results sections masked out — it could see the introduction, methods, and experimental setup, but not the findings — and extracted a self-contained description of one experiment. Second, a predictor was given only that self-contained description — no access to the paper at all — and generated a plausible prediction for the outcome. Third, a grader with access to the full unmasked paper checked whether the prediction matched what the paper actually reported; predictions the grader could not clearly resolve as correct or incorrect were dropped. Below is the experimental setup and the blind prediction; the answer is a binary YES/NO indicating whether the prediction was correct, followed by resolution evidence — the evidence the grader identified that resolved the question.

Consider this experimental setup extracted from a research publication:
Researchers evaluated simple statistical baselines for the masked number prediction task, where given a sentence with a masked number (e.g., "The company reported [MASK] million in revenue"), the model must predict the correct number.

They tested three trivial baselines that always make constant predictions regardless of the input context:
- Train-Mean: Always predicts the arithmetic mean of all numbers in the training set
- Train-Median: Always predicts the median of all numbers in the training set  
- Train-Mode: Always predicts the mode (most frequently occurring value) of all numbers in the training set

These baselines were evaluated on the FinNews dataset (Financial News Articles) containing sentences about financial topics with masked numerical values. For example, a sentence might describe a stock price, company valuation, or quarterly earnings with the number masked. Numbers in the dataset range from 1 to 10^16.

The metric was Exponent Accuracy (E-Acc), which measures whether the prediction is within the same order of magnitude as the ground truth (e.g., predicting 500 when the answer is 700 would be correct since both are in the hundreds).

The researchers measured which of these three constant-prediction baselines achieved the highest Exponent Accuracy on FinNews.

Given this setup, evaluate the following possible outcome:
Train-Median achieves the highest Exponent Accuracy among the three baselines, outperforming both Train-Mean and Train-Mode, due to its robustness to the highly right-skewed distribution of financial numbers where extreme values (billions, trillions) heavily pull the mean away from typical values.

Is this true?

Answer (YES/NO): NO